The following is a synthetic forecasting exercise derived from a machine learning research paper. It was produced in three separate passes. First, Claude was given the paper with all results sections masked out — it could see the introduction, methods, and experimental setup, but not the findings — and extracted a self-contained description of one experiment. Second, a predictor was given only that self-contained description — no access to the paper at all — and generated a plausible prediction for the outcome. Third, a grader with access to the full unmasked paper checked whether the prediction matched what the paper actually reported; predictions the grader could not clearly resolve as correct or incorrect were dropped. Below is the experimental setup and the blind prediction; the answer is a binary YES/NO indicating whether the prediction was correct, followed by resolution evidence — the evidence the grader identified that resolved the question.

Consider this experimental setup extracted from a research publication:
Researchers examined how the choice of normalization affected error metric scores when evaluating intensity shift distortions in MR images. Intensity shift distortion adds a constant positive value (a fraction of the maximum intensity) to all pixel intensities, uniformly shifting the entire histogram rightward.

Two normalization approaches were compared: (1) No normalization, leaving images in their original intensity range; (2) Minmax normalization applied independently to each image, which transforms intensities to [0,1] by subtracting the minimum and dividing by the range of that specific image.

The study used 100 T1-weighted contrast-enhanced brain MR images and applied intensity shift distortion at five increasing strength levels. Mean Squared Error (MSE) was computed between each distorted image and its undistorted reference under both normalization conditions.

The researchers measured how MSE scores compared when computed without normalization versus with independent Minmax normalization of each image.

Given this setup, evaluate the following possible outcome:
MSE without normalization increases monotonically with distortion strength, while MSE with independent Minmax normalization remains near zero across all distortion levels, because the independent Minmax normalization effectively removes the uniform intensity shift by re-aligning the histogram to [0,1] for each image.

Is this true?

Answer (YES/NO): YES